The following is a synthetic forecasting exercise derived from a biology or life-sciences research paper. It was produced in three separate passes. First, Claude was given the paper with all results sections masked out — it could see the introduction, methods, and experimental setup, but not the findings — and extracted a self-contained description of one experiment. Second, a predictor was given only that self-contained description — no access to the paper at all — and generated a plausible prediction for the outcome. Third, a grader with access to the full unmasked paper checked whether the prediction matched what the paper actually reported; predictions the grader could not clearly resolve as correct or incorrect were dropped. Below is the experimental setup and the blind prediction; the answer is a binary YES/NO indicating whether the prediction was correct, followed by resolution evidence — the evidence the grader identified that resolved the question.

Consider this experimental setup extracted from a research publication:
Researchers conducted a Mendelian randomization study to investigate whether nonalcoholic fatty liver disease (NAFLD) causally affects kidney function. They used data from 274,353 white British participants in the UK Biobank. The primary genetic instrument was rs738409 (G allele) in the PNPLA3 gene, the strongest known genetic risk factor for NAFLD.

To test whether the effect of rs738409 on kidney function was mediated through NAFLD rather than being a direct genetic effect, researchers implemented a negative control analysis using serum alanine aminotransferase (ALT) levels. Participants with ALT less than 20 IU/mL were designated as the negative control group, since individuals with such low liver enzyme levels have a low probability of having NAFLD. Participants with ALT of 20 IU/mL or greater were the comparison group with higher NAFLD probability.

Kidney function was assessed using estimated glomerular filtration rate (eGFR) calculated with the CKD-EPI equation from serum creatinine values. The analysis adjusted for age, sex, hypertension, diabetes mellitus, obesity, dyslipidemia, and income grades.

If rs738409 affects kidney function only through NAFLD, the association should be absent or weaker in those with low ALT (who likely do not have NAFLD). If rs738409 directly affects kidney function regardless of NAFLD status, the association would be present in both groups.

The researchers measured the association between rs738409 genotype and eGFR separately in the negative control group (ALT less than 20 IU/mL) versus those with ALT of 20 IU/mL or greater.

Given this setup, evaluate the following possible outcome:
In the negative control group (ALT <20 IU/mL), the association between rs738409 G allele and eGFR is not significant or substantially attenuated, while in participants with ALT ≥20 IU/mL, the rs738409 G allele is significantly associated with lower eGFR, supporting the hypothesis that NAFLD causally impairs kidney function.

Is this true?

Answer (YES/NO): YES